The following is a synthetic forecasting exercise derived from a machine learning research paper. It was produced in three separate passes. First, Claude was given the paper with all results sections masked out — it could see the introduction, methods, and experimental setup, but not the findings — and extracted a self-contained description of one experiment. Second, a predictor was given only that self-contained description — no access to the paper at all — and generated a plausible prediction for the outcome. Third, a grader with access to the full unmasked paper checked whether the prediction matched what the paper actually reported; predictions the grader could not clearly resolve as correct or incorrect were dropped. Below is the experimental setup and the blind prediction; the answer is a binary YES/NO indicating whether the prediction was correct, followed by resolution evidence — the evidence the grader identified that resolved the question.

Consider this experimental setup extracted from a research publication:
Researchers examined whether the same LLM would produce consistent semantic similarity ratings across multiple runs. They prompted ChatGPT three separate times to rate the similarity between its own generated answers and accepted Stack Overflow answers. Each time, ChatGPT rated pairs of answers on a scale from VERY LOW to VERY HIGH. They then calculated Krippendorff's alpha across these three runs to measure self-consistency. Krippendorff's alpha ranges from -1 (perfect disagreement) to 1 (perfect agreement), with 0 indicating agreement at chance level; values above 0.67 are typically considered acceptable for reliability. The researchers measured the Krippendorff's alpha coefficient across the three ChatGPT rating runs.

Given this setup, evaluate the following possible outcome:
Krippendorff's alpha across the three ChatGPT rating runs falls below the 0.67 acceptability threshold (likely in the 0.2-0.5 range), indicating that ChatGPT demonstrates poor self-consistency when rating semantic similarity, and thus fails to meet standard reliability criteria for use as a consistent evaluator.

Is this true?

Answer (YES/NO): NO